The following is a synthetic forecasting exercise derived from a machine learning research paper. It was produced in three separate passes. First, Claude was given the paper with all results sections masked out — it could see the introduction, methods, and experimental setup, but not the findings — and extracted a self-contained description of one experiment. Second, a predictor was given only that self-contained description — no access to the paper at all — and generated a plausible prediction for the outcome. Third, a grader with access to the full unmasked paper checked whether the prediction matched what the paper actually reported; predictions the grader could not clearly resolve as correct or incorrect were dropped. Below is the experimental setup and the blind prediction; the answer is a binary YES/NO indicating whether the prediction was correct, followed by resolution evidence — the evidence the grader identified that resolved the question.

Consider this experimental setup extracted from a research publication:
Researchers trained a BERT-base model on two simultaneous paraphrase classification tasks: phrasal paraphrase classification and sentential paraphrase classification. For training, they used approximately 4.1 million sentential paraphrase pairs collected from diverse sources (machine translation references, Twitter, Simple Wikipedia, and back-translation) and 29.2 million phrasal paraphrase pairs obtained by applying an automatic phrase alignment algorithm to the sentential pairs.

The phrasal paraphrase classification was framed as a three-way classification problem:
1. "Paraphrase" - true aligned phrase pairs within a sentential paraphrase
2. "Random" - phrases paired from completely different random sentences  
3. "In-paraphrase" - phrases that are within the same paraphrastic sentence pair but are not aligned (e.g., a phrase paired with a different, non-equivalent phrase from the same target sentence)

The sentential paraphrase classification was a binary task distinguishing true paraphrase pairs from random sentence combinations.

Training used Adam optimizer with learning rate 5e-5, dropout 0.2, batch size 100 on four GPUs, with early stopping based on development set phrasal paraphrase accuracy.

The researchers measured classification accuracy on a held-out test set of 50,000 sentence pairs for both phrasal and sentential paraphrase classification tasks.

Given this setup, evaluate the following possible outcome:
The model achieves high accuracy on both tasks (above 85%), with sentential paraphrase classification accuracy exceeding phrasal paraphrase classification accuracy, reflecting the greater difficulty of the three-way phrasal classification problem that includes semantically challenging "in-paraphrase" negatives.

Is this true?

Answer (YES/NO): YES